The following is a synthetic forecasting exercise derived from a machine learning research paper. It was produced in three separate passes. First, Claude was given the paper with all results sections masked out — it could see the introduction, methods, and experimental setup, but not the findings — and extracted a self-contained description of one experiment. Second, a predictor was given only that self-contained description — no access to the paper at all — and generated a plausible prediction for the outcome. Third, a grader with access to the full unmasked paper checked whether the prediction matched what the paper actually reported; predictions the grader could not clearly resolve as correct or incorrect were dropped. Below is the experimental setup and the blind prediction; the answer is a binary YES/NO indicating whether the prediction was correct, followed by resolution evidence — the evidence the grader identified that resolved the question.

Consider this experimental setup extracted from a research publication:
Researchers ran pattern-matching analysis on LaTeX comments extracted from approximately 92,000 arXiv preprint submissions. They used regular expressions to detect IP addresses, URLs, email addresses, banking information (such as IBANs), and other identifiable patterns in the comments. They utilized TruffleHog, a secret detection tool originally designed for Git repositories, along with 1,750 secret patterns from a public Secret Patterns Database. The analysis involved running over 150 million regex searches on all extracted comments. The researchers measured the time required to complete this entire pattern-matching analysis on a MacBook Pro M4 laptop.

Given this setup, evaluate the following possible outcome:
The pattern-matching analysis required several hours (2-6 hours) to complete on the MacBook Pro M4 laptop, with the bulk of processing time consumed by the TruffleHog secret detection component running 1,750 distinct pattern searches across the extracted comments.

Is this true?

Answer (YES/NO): NO